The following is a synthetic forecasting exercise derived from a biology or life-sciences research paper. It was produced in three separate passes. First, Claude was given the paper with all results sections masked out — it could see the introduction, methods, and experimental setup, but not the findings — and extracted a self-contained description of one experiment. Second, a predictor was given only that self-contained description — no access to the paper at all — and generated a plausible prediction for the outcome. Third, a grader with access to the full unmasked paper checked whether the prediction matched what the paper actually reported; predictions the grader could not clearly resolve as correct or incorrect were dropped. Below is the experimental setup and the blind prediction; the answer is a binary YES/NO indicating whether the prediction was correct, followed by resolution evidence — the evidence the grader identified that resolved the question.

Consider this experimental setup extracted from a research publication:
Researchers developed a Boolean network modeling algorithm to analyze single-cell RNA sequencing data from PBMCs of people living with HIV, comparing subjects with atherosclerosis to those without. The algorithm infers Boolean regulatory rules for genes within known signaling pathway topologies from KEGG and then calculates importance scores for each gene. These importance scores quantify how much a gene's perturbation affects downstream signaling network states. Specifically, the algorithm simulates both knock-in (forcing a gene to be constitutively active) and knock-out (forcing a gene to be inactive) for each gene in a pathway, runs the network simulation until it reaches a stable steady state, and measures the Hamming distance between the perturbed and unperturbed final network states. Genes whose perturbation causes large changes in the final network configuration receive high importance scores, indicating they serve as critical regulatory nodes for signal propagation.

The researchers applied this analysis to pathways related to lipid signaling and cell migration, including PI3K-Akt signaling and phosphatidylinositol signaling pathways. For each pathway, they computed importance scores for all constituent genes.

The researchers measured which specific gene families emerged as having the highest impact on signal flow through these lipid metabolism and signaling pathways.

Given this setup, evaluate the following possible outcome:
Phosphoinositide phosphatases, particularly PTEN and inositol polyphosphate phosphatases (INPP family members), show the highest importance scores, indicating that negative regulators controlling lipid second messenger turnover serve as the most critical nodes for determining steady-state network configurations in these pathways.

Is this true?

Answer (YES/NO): NO